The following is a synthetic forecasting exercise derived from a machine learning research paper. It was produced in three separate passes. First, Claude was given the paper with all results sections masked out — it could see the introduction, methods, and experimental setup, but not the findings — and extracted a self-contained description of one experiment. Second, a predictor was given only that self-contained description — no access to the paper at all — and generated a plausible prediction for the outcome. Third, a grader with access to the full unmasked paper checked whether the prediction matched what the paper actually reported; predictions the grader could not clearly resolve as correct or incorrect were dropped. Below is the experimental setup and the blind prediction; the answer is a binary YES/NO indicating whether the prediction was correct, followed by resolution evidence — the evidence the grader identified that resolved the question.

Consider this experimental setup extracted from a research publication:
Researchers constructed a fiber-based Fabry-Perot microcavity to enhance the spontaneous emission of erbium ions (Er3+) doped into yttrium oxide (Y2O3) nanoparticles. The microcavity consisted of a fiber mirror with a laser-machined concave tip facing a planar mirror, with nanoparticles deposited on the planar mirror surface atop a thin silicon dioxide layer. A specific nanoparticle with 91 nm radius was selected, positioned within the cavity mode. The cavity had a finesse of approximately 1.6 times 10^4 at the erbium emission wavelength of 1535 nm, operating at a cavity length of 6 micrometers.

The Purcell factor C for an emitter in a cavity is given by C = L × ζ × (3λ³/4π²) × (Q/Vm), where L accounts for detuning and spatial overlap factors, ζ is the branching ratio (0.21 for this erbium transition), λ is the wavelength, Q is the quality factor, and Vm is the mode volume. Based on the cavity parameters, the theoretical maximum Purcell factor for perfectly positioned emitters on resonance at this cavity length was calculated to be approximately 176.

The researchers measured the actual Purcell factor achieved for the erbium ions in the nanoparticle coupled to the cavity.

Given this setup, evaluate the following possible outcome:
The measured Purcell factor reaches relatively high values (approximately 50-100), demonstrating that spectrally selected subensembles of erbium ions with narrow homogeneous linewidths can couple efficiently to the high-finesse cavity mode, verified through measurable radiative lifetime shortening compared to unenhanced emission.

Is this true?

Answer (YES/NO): NO